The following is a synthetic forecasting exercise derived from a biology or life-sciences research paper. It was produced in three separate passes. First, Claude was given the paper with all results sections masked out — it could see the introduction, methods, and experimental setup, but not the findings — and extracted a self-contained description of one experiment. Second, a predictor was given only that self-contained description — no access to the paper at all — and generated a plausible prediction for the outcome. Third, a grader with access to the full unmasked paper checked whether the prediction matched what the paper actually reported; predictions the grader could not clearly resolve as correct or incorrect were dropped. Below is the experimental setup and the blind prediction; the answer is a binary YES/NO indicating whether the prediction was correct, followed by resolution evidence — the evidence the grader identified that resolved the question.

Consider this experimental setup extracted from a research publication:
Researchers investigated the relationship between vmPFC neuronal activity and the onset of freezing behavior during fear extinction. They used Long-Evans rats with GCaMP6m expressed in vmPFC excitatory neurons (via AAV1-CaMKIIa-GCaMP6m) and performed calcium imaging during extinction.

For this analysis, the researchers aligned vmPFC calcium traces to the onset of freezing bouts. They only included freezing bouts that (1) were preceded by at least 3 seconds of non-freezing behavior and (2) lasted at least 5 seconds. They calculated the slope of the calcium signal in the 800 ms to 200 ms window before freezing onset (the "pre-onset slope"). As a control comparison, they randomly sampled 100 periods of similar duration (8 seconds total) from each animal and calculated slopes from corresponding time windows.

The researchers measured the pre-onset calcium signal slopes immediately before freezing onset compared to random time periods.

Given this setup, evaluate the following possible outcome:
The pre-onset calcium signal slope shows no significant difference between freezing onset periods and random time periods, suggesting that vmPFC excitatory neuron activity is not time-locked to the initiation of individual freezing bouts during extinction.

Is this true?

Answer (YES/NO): NO